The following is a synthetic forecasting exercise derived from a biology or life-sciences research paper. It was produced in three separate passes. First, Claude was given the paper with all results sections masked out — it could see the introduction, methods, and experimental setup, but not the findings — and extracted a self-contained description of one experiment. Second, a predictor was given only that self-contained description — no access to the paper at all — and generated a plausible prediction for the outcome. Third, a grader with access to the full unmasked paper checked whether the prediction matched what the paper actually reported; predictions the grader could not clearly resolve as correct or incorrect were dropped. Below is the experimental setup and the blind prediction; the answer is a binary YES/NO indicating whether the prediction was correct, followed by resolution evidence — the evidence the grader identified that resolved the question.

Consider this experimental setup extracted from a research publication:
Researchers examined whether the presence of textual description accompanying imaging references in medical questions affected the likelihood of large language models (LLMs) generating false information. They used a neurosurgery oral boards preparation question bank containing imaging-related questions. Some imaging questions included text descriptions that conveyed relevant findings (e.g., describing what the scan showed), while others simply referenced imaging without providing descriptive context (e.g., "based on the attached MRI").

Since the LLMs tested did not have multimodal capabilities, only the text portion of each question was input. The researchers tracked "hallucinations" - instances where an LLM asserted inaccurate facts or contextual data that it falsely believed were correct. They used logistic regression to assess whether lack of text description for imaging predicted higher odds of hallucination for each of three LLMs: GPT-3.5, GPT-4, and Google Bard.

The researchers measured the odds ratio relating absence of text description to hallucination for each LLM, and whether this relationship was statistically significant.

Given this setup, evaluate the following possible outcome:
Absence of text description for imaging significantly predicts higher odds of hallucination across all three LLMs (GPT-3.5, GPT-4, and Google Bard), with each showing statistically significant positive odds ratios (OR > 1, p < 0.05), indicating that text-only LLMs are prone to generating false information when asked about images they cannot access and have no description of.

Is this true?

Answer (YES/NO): NO